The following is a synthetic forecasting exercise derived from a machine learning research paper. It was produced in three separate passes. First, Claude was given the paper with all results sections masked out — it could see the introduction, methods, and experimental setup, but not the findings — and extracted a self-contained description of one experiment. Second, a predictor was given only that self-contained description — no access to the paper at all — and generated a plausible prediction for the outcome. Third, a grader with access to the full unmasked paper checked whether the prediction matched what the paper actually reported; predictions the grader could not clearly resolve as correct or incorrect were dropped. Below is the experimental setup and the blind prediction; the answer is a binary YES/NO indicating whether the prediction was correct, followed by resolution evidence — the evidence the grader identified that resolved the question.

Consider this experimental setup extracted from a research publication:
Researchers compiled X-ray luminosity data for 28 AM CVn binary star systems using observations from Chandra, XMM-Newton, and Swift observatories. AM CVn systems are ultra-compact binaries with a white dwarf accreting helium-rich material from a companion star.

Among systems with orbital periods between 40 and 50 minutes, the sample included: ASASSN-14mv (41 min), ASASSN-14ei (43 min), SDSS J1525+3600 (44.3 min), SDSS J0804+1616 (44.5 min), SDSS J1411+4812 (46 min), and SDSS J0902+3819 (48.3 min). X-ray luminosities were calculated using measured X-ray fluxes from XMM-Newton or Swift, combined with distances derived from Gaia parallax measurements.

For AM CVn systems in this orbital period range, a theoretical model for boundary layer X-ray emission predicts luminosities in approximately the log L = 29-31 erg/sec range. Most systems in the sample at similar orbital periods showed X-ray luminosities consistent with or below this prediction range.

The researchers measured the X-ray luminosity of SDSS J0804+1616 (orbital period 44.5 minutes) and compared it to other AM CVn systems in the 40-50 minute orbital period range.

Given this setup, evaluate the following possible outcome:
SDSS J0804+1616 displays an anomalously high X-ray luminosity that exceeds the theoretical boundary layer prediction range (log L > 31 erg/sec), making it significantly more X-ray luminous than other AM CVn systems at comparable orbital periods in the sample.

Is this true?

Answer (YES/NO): YES